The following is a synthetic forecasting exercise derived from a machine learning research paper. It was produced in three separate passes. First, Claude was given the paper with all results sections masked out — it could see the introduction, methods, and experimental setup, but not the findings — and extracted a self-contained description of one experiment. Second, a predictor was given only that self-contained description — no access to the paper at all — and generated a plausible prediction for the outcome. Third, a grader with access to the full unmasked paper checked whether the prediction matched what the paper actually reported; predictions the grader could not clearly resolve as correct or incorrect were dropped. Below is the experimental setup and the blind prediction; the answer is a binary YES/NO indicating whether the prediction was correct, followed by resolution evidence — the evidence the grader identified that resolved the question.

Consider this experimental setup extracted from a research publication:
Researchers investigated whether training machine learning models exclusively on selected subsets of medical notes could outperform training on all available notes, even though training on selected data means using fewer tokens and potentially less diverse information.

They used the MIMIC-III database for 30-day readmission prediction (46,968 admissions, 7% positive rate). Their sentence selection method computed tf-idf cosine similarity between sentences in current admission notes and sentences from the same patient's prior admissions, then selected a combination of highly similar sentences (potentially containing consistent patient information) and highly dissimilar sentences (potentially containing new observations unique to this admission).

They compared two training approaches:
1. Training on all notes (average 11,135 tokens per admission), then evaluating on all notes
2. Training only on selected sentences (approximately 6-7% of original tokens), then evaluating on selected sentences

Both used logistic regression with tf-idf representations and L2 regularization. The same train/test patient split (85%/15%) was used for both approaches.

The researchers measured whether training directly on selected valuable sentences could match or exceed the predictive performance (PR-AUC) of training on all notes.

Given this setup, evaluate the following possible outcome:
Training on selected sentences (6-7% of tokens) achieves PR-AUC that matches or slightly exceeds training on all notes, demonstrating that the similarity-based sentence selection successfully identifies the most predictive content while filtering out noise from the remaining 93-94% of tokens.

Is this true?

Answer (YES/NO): YES